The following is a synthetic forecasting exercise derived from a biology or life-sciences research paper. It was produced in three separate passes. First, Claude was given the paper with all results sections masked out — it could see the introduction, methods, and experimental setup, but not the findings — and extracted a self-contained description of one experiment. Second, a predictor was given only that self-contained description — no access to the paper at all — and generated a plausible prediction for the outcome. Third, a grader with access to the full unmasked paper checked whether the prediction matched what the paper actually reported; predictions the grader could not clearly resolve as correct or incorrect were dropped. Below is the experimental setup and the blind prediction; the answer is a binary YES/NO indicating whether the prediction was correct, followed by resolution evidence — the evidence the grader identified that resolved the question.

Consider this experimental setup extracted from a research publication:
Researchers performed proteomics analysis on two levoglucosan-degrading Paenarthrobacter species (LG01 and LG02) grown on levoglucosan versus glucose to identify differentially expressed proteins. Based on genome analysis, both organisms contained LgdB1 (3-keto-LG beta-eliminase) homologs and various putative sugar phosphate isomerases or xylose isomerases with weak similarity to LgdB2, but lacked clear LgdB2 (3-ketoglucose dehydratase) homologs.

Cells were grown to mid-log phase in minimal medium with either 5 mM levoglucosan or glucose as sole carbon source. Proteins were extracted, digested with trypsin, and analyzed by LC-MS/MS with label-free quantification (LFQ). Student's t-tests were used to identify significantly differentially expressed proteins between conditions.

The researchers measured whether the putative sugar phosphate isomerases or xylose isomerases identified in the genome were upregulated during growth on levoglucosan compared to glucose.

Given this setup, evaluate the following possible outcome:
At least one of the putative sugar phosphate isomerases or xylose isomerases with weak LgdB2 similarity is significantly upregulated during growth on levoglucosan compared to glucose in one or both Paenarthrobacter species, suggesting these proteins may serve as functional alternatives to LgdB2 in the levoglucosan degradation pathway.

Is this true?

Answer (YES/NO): YES